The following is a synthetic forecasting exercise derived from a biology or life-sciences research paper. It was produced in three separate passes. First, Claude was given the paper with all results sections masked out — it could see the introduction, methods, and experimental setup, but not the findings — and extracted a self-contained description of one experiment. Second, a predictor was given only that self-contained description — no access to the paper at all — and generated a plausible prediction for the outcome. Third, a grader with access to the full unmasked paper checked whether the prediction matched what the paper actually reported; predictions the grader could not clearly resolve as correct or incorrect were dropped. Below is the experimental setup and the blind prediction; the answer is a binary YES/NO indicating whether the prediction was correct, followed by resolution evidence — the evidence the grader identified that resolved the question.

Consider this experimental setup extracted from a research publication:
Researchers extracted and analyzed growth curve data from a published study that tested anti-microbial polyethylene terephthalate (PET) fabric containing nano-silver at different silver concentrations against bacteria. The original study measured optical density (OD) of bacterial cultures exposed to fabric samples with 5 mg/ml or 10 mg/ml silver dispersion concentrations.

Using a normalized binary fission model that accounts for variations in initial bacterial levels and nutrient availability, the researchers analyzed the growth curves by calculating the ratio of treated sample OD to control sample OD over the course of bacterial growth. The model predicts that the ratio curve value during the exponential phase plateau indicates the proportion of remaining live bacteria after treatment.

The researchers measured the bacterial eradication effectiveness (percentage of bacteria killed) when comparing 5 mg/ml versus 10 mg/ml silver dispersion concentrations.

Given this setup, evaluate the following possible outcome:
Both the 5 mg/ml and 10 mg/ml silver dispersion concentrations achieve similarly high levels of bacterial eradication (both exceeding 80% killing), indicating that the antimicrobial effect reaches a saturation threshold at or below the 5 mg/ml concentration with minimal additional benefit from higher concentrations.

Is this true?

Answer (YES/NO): YES